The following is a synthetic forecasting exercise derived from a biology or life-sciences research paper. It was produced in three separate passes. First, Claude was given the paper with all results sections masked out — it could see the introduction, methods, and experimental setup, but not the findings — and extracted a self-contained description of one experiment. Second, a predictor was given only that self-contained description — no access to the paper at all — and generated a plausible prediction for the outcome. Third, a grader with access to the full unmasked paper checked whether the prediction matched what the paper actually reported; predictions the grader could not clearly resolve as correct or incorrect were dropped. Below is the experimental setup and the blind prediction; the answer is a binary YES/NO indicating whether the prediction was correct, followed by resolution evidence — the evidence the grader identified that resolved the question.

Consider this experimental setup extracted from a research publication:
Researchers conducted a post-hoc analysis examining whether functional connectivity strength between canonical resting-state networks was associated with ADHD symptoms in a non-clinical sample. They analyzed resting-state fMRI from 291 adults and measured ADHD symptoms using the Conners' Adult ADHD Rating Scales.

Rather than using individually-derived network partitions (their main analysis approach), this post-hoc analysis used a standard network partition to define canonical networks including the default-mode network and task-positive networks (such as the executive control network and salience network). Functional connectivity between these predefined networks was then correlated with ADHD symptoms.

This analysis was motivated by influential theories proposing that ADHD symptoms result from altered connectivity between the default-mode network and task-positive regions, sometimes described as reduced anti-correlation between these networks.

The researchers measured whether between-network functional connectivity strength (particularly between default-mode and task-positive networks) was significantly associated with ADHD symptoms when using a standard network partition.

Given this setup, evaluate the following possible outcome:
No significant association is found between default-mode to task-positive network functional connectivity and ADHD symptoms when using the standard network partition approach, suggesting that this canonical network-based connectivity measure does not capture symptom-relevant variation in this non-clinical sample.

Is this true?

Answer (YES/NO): YES